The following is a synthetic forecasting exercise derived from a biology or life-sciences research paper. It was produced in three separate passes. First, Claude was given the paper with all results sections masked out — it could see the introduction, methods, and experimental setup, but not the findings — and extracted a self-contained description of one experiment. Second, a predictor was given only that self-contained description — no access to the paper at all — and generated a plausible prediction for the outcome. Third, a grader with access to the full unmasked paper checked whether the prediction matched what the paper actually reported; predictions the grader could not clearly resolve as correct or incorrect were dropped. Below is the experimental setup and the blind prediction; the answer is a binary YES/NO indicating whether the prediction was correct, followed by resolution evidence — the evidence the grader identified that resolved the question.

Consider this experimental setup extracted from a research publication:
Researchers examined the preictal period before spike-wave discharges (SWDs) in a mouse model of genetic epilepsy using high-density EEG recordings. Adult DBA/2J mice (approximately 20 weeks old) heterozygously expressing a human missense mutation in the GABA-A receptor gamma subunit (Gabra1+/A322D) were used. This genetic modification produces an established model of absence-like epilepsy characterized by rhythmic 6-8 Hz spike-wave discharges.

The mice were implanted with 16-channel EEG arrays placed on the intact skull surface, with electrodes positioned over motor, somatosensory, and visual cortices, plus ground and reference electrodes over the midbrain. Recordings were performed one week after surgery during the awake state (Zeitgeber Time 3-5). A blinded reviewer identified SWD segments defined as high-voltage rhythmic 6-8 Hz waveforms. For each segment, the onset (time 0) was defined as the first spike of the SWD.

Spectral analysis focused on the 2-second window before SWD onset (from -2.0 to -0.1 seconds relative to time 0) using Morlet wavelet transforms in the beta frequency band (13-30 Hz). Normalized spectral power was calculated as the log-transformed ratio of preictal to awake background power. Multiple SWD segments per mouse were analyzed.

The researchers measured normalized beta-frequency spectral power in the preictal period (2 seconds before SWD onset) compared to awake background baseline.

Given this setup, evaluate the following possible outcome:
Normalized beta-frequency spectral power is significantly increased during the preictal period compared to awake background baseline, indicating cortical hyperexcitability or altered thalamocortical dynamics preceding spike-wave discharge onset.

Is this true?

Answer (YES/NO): YES